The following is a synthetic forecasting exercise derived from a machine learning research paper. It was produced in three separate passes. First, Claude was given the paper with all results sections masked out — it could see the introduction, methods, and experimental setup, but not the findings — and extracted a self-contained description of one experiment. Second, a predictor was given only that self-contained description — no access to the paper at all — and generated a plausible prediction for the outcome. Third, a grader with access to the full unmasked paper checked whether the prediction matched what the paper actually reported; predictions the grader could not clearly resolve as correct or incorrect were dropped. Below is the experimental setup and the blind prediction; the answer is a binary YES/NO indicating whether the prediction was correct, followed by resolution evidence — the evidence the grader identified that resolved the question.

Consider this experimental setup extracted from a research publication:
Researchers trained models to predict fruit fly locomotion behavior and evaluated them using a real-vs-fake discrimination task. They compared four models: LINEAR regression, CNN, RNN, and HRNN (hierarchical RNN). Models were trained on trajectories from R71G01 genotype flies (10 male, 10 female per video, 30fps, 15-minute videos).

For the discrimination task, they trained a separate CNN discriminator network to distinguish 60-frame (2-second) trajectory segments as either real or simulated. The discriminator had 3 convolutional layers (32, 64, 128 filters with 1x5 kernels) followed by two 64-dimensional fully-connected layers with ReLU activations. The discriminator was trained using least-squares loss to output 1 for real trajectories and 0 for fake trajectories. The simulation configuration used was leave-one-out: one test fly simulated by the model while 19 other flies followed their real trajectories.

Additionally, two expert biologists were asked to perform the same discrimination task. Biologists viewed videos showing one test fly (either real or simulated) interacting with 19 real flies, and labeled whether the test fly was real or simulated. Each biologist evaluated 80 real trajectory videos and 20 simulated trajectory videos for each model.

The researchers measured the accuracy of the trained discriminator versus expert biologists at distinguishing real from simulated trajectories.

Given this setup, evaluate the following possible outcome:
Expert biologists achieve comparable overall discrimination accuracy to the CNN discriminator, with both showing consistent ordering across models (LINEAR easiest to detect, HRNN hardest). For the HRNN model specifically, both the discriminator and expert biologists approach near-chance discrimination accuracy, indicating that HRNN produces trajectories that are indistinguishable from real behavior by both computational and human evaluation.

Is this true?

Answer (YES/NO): NO